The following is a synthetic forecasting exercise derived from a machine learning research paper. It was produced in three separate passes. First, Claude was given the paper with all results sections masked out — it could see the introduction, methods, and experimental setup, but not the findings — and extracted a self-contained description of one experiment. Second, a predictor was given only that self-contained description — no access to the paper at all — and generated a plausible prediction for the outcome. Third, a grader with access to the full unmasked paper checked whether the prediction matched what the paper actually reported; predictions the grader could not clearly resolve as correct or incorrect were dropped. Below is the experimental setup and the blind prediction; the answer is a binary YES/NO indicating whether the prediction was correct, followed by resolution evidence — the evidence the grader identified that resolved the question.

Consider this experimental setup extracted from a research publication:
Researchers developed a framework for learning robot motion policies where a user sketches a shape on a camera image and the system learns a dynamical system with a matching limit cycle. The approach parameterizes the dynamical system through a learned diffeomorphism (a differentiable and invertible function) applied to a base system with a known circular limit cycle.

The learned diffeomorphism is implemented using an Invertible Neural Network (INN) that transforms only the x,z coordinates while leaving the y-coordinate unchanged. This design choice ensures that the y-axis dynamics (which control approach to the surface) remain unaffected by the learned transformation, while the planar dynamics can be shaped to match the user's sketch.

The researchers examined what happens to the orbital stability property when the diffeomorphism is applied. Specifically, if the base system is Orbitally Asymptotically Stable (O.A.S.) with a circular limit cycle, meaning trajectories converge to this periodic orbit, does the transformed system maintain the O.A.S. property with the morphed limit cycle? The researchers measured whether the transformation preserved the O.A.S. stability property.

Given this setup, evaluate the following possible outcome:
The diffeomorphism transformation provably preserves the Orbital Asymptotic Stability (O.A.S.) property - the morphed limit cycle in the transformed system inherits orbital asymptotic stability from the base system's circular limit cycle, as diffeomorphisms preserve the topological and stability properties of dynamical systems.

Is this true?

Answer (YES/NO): YES